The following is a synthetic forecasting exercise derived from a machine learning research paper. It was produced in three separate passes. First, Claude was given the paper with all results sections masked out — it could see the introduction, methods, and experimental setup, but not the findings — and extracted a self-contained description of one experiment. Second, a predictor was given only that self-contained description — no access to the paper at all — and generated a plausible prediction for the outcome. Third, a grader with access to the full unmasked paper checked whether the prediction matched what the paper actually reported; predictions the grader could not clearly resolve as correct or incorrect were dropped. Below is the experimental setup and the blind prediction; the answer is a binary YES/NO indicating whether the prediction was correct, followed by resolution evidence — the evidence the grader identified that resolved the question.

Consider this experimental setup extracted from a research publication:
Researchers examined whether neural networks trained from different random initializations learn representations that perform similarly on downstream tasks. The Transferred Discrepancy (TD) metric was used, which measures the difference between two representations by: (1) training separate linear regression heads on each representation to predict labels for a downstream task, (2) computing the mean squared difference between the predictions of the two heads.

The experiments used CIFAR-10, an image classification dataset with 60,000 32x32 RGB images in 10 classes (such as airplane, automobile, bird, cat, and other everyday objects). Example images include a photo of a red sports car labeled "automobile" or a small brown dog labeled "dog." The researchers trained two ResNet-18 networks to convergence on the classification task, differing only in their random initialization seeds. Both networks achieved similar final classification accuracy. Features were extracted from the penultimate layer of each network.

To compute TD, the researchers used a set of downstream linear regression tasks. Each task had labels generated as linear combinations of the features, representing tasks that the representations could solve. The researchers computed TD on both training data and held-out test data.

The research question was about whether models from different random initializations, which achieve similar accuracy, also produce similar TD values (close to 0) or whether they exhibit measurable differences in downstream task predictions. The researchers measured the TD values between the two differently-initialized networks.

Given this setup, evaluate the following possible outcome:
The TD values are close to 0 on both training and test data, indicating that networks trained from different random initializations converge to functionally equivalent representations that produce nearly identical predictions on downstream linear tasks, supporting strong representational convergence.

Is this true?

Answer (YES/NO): NO